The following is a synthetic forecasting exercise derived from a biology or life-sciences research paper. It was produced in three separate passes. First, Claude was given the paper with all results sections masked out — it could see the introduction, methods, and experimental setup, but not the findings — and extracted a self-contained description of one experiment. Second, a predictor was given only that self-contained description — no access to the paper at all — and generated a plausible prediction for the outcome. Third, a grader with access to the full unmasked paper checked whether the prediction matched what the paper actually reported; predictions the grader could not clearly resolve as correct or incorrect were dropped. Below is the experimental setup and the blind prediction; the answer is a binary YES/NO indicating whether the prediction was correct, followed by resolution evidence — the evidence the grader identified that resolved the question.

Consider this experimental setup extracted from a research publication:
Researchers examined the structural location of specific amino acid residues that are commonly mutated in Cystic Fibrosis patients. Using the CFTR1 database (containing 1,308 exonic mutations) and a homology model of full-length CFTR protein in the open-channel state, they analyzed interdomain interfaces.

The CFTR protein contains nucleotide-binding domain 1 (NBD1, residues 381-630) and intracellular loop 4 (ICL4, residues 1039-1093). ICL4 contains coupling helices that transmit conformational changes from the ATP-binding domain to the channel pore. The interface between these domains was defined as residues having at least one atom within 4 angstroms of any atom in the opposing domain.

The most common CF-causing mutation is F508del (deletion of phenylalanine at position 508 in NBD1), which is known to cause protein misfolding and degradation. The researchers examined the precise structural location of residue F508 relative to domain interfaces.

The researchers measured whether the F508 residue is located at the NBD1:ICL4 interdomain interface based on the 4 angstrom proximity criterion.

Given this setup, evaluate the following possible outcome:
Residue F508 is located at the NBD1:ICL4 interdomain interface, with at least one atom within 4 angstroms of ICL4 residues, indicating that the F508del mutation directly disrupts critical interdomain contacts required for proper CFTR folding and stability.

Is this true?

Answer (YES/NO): YES